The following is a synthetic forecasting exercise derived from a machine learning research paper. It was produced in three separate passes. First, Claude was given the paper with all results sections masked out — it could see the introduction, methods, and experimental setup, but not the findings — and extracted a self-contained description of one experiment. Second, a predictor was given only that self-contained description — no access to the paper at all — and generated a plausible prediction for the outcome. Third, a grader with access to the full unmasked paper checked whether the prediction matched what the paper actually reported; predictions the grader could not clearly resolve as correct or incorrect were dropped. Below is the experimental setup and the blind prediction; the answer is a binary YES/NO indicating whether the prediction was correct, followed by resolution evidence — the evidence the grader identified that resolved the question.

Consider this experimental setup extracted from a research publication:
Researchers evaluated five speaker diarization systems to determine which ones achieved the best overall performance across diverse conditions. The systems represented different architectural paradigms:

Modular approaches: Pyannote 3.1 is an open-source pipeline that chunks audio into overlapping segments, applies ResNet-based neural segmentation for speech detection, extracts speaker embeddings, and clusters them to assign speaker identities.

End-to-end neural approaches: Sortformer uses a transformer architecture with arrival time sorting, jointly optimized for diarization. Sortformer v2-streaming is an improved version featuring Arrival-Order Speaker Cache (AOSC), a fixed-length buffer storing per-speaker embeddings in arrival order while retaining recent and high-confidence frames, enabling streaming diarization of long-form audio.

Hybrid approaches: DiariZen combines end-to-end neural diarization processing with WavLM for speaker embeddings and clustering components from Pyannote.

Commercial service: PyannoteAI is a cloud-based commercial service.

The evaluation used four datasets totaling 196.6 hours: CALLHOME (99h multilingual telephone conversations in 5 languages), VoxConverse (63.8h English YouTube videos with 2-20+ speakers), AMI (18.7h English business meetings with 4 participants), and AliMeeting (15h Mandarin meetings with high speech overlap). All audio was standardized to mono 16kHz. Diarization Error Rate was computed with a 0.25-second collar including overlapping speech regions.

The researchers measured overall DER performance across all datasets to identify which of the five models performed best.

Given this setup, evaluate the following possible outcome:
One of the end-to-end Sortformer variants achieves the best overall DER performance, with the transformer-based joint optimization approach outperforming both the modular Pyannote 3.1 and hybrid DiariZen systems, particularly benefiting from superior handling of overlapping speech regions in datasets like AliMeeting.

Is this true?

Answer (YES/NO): NO